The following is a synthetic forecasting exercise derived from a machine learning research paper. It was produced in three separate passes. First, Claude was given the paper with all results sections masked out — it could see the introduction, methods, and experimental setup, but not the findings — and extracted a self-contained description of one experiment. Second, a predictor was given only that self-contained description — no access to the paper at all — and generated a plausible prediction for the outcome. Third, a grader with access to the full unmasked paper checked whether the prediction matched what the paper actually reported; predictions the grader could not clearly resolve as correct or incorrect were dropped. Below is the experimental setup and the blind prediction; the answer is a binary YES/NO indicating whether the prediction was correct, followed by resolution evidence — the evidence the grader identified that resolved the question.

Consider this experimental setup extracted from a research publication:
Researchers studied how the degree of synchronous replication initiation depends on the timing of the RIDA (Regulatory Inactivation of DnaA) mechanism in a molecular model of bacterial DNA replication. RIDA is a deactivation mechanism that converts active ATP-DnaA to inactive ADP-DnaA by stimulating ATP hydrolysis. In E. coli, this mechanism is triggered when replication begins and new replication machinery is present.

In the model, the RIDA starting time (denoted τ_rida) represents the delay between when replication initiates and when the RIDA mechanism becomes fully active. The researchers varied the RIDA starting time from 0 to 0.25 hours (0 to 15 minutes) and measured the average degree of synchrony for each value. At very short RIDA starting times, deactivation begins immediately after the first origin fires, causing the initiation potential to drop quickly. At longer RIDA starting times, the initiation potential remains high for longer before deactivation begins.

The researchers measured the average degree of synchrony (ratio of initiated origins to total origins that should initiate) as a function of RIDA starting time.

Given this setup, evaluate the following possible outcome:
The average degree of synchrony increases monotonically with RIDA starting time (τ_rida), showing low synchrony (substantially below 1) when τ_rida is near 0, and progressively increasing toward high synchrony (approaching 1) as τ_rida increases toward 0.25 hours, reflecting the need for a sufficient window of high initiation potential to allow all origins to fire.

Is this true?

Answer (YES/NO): NO